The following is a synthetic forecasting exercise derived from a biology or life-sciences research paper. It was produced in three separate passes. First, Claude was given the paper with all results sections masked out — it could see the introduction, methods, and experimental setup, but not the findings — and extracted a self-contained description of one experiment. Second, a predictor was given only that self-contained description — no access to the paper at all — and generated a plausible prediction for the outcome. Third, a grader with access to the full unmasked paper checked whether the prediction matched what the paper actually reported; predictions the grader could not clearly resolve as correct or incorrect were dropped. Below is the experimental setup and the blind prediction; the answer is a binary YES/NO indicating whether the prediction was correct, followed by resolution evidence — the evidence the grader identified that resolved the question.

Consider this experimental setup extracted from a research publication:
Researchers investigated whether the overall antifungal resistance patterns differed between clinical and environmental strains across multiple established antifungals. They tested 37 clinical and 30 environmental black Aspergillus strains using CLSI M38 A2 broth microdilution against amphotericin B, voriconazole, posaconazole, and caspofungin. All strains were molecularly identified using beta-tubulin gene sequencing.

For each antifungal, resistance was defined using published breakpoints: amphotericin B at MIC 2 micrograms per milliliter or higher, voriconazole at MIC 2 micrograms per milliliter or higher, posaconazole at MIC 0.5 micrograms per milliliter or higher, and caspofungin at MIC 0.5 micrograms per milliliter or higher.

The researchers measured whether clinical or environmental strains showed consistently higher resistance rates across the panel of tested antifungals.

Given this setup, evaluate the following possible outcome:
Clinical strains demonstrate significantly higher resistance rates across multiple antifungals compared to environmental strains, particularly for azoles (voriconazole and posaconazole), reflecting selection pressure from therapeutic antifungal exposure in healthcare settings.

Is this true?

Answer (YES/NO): NO